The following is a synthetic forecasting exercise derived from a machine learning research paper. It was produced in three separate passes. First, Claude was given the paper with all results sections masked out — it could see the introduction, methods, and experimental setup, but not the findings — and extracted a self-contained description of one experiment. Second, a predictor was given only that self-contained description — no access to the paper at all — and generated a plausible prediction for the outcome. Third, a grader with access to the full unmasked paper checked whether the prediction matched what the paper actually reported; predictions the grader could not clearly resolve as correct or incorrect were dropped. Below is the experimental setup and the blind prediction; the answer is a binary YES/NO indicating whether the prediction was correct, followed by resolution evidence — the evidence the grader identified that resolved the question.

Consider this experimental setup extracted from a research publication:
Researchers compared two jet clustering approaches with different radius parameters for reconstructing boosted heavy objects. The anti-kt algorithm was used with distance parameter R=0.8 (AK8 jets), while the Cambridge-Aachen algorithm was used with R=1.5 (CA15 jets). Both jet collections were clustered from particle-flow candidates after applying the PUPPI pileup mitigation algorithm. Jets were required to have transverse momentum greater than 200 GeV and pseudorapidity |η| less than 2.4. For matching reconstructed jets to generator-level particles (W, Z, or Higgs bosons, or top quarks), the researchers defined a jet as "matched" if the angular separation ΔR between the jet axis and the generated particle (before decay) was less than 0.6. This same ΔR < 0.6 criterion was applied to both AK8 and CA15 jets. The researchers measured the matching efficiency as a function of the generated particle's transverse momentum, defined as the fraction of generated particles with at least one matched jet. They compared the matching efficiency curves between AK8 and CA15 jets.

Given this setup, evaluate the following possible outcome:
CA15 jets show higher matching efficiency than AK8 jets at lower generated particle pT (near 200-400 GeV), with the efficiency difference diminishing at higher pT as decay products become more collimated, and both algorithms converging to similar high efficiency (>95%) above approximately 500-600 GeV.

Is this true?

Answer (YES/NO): NO